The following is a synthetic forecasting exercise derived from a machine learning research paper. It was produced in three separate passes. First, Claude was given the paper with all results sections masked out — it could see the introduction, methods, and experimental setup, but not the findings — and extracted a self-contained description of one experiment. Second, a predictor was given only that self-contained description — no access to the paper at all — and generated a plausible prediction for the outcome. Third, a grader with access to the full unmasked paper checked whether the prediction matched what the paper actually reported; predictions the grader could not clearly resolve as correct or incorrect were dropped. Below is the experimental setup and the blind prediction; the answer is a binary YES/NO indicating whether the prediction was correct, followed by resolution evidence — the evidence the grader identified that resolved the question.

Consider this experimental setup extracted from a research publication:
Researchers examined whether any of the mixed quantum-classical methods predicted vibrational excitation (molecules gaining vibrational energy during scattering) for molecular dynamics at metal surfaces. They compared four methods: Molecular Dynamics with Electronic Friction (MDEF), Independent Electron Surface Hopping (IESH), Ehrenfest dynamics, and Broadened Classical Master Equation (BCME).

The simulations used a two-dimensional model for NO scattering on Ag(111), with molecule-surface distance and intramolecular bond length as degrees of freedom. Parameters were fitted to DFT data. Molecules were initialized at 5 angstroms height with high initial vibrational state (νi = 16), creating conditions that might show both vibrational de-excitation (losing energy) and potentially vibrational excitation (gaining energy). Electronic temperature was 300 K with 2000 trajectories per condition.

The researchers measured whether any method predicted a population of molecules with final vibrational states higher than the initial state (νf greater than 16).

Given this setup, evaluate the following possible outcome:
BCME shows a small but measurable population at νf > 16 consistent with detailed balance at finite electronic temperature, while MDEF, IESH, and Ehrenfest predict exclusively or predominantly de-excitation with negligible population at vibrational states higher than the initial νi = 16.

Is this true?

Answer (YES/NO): NO